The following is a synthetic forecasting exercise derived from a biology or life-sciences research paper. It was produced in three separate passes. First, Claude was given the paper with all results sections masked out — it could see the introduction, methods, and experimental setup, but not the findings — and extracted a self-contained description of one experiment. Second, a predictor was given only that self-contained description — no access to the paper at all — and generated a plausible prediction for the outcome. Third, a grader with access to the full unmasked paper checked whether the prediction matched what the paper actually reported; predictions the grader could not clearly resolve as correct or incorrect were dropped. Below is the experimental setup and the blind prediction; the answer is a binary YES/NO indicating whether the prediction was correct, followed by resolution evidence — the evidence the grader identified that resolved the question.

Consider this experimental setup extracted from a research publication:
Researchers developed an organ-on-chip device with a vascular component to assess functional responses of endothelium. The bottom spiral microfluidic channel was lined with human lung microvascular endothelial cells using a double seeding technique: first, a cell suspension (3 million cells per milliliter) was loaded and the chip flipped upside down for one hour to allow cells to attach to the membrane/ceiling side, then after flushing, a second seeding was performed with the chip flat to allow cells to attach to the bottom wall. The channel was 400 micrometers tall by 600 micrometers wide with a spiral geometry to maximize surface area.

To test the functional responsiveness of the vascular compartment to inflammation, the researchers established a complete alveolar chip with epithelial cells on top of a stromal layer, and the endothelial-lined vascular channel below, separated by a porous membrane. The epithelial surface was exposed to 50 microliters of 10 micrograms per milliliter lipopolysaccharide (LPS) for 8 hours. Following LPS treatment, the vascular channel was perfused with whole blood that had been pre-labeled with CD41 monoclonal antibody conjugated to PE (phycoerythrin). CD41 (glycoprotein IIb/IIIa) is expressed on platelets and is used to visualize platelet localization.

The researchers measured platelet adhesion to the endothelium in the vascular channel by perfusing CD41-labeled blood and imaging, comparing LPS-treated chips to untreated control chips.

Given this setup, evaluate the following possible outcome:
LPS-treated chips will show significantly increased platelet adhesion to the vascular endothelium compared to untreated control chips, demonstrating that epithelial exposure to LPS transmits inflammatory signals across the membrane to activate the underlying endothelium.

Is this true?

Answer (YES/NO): YES